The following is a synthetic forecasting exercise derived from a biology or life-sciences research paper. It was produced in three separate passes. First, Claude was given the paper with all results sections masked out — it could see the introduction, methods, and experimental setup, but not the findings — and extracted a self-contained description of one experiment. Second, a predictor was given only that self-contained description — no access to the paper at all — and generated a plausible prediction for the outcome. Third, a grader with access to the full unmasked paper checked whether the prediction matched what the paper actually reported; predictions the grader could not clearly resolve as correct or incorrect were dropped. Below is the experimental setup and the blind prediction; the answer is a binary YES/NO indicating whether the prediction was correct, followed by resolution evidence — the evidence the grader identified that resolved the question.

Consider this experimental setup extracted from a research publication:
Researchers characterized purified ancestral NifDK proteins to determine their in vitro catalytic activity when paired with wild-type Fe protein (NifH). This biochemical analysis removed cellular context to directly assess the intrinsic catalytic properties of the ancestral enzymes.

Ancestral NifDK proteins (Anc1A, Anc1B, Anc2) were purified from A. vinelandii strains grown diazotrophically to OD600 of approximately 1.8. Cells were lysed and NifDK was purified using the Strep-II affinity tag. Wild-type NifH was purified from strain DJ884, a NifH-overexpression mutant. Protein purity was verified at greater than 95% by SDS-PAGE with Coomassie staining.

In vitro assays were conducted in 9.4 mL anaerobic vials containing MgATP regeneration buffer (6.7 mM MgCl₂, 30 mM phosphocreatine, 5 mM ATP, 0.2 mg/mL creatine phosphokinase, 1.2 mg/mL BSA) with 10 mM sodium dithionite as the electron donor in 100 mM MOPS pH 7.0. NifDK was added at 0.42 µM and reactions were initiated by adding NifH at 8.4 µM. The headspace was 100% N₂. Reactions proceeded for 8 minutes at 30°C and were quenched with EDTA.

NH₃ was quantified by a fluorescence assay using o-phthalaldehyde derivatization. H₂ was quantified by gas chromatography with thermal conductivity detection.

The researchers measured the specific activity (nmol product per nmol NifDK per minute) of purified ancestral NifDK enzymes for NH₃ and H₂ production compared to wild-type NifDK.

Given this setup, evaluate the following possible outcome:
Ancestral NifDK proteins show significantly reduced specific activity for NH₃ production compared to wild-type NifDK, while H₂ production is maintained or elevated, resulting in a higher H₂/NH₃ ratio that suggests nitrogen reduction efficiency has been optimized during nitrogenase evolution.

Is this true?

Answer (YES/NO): NO